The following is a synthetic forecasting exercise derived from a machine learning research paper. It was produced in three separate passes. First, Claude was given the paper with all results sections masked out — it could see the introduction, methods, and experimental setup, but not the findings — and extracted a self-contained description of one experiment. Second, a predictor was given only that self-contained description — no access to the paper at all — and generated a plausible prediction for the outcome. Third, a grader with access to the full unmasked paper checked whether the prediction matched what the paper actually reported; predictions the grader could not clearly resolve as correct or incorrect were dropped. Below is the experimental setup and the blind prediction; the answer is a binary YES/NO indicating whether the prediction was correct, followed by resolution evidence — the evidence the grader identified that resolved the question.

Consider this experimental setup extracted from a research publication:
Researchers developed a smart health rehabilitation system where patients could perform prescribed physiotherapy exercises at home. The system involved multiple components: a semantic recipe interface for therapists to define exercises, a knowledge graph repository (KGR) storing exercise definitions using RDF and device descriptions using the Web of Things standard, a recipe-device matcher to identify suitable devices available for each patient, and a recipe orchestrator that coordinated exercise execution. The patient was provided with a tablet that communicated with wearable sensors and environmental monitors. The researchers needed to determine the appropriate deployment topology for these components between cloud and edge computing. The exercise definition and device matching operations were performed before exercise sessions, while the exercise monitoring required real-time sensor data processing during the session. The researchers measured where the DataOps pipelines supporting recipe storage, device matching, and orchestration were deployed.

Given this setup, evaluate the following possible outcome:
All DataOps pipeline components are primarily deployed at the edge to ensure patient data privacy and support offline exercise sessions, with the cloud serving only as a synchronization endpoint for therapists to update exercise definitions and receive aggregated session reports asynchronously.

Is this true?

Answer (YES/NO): NO